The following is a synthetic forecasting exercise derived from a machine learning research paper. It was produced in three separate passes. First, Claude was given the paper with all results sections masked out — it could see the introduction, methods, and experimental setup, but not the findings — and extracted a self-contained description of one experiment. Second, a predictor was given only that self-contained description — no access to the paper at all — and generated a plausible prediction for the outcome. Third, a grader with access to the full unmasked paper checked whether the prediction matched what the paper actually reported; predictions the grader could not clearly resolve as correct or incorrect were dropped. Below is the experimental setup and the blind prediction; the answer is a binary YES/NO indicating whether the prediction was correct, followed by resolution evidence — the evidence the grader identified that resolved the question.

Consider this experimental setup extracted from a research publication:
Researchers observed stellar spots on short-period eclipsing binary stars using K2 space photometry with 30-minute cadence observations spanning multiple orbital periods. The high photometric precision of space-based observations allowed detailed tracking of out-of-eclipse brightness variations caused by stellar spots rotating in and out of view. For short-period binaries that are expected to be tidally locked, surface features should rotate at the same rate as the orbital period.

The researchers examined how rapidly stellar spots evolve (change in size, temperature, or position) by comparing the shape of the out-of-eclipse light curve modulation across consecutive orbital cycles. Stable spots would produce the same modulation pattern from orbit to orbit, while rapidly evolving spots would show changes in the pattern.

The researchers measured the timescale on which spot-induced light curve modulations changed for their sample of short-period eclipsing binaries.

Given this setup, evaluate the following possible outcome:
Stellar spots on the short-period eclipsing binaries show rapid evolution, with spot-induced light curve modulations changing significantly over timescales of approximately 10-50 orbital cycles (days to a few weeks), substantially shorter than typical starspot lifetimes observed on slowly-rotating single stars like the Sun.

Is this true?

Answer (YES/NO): NO